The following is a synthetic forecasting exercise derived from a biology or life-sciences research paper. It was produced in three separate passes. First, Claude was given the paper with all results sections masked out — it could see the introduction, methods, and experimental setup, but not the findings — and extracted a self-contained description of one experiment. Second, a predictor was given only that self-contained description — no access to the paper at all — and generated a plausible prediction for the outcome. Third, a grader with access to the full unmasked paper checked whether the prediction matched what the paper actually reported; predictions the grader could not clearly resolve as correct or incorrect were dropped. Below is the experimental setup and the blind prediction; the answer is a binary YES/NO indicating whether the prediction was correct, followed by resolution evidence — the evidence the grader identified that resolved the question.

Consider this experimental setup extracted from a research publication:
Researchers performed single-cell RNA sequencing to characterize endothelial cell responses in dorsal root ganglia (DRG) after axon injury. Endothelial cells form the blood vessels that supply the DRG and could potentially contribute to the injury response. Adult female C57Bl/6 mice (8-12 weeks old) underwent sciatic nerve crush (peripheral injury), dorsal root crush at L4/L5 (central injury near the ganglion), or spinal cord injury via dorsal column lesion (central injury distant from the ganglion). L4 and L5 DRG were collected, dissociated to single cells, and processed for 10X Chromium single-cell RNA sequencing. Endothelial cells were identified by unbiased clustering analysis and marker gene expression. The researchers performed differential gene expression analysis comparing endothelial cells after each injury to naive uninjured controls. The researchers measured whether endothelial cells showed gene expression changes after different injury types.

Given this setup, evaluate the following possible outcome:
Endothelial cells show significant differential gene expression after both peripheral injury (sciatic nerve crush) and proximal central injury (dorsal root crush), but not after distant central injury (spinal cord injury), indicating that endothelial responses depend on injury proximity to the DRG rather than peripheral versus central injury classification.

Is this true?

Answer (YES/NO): YES